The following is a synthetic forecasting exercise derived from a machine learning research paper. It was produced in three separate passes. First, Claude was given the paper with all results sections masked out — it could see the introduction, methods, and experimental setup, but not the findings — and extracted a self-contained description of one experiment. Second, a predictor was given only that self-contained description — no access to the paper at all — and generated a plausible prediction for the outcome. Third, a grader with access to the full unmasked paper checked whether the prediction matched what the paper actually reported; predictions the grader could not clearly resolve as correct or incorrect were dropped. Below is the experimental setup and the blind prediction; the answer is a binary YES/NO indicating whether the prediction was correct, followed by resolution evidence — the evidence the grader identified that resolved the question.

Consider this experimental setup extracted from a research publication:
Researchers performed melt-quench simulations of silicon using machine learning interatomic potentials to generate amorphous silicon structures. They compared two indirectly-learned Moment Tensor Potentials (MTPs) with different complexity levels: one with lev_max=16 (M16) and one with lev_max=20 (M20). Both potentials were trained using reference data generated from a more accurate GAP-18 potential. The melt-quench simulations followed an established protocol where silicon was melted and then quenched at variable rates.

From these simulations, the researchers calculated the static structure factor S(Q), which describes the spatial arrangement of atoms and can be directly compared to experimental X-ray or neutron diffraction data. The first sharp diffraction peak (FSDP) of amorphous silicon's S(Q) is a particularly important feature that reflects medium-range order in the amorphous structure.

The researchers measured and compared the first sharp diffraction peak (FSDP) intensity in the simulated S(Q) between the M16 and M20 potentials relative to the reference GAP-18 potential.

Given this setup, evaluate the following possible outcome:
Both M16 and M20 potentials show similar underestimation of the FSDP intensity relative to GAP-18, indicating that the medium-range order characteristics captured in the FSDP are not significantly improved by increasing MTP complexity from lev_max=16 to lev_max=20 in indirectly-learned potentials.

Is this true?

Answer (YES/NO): NO